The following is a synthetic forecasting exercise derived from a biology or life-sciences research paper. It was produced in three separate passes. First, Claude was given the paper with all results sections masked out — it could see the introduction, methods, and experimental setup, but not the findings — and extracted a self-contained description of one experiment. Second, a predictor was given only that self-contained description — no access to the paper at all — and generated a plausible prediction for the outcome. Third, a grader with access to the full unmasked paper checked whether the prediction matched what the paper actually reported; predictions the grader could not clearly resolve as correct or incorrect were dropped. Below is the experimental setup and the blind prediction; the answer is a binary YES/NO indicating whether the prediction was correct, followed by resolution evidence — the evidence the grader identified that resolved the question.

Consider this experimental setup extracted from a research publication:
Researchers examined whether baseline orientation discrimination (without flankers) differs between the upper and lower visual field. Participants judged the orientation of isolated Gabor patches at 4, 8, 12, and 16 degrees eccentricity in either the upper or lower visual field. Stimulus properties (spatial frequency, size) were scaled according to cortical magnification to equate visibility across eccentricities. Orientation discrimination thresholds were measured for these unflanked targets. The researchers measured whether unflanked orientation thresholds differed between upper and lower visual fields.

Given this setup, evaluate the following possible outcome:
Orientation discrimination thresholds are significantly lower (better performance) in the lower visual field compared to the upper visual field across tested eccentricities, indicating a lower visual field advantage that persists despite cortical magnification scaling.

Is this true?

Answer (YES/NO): NO